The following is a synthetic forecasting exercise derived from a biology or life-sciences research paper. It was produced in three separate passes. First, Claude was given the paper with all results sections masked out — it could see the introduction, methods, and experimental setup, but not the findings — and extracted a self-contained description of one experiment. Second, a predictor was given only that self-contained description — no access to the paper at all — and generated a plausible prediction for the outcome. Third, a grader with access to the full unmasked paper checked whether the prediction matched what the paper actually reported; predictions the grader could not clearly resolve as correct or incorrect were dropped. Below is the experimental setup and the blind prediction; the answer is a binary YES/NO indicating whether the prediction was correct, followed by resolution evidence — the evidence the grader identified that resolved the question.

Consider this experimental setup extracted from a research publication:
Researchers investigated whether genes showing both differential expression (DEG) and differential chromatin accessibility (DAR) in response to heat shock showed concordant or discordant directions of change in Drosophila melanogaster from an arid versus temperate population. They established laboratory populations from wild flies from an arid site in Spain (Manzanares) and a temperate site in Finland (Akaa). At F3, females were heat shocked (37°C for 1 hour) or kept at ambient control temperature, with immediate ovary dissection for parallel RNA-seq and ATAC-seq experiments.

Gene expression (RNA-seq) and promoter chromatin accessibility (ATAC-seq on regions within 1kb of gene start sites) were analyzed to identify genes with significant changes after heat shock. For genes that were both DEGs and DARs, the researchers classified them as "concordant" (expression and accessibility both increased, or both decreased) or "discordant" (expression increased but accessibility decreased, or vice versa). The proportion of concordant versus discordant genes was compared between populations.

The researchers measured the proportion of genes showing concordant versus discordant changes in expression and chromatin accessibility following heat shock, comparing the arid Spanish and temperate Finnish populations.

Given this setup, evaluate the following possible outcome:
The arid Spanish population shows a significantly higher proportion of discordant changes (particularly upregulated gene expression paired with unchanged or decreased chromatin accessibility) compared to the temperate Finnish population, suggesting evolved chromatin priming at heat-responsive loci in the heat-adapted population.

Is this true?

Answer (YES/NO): NO